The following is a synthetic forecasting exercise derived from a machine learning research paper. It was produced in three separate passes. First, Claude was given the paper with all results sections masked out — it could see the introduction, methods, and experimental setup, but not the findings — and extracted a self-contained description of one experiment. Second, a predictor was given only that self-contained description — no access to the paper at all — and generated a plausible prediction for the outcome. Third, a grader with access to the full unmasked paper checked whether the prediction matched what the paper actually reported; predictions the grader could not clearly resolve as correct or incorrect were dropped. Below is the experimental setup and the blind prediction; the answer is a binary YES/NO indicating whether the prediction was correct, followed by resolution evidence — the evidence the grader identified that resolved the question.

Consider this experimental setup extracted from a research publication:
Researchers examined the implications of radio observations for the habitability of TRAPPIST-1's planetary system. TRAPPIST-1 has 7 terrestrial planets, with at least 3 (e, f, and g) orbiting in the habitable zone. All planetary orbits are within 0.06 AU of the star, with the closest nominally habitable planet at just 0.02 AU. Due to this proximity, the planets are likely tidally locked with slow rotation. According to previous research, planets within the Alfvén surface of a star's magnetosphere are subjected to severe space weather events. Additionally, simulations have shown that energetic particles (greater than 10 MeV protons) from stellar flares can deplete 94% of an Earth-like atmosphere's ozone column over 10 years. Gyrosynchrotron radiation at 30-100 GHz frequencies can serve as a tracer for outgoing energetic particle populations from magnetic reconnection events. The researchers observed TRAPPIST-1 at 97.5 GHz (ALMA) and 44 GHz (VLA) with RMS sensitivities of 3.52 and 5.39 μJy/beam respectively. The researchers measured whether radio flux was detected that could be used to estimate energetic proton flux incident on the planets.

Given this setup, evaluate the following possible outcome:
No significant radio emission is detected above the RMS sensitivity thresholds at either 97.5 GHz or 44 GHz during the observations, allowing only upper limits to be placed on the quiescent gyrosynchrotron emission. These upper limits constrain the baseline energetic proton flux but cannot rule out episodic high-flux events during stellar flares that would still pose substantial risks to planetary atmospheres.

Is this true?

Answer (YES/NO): YES